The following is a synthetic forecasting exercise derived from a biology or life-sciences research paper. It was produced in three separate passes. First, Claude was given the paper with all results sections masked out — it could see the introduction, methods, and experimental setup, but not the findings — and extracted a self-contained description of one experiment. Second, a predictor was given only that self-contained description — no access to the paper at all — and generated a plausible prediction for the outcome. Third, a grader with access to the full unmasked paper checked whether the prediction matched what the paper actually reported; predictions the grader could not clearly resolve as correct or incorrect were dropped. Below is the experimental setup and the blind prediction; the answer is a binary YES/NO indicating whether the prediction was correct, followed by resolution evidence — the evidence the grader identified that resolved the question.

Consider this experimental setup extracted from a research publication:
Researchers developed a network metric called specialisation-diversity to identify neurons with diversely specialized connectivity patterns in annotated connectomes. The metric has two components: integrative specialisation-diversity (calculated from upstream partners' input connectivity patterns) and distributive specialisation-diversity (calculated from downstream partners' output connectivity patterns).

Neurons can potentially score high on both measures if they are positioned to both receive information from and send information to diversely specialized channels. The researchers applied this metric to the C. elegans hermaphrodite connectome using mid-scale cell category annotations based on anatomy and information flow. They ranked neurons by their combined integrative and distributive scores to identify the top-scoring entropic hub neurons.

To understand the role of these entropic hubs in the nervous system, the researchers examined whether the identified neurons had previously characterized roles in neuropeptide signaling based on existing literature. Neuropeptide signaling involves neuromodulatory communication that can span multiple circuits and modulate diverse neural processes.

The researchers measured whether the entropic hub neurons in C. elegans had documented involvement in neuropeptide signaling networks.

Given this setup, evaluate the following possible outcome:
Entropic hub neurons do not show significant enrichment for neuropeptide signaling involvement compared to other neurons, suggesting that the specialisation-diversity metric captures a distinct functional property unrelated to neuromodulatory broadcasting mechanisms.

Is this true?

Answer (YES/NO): NO